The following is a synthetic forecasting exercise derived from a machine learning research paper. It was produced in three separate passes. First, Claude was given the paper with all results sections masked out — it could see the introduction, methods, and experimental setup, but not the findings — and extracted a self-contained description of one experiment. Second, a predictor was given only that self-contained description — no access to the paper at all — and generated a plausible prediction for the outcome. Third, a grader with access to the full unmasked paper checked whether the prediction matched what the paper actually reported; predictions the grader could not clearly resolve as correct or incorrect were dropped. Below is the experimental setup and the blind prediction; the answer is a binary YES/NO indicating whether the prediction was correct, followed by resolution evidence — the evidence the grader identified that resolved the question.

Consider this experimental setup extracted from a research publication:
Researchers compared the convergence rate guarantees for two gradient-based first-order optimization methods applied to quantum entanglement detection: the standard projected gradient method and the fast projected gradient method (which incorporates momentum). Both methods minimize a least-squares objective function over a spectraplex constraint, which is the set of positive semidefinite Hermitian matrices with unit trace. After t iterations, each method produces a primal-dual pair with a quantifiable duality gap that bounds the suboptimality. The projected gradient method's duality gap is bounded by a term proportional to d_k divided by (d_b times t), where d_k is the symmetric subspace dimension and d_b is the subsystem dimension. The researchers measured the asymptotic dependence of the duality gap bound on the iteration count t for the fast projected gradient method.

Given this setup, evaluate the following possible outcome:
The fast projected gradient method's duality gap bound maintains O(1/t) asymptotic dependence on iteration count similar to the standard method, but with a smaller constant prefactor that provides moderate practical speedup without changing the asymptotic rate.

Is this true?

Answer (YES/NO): NO